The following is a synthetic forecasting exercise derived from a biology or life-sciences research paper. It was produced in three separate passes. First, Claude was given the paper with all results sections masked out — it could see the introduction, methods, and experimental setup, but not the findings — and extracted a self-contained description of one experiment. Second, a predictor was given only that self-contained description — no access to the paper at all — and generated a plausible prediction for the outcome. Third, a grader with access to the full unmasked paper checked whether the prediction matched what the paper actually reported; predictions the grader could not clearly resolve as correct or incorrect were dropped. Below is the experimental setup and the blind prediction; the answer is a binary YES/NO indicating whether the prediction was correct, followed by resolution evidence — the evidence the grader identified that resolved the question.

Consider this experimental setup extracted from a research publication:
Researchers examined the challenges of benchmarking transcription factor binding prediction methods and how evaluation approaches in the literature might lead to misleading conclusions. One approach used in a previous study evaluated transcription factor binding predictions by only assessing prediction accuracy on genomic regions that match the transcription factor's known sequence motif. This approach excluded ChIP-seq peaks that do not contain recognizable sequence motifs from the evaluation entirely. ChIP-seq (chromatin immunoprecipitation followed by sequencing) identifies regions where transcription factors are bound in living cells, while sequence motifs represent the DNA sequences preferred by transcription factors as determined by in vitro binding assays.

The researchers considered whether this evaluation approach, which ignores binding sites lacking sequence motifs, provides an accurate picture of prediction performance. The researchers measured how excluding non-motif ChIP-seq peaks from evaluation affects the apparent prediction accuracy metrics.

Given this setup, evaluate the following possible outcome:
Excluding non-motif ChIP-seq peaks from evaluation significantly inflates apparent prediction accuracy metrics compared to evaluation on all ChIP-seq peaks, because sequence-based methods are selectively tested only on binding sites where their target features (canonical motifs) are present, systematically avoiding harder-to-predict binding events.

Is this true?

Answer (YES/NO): YES